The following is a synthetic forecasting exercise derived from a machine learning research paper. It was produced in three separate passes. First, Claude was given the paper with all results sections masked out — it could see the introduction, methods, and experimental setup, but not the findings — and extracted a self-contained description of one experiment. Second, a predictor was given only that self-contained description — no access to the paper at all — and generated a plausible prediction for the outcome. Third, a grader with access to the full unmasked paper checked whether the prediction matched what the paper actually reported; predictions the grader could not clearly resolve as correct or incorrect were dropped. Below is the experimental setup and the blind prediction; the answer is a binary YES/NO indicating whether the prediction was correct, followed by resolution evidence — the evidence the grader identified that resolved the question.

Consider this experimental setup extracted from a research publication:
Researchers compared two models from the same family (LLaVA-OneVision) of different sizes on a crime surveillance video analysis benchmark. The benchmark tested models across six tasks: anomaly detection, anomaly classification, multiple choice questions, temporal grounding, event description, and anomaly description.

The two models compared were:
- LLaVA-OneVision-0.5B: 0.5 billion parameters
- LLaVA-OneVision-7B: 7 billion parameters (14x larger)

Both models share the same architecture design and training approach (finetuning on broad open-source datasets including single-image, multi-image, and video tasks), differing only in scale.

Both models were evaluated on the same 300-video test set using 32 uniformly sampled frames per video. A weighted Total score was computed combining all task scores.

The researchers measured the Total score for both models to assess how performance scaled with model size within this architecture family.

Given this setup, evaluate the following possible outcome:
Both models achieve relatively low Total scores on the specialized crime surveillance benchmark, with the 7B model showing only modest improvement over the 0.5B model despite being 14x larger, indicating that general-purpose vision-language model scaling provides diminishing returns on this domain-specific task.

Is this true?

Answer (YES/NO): YES